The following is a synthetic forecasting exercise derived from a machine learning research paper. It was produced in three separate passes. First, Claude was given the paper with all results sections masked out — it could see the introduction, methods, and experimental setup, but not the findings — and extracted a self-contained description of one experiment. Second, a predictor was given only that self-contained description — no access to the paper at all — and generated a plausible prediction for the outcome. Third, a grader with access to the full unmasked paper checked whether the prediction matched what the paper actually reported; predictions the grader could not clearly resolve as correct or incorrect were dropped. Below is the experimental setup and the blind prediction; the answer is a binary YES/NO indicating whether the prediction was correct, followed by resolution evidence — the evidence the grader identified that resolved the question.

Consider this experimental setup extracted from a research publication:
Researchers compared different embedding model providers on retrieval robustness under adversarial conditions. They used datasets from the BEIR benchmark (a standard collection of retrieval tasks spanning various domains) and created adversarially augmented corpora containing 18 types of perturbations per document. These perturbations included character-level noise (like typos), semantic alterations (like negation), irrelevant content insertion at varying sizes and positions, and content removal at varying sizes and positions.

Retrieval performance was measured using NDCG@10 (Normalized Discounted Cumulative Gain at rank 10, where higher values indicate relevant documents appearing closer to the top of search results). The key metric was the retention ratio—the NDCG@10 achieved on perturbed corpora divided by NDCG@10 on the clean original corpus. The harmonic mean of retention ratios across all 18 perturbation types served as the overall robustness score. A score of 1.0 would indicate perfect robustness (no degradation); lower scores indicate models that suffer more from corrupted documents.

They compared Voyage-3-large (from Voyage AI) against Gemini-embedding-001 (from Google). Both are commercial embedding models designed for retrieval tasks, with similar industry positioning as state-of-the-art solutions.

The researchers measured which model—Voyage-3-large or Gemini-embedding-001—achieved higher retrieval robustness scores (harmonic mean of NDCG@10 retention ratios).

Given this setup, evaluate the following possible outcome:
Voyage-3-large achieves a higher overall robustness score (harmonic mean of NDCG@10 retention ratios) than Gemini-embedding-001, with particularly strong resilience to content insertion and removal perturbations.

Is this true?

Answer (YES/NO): NO